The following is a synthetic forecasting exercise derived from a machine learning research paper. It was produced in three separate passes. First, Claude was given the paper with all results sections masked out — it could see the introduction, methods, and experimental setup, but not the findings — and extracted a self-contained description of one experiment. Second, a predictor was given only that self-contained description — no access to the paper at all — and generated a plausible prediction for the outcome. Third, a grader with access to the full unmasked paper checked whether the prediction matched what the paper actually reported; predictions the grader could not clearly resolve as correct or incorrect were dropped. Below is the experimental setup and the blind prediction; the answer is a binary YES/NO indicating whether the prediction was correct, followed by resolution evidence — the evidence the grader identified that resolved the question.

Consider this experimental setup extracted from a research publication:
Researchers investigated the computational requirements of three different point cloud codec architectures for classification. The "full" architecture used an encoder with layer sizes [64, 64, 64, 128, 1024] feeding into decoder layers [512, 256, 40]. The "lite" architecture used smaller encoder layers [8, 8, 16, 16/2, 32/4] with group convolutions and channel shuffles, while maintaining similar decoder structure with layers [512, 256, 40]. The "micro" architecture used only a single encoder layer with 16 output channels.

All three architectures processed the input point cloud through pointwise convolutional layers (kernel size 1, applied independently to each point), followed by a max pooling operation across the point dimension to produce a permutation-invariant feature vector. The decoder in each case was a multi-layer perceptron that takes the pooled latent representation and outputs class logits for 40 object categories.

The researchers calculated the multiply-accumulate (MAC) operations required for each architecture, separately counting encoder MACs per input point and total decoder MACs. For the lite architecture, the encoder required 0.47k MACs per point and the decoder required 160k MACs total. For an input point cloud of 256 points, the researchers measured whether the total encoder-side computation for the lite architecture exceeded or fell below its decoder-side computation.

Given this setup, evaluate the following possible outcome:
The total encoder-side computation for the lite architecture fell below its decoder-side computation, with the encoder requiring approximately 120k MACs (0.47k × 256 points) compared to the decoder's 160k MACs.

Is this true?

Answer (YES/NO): YES